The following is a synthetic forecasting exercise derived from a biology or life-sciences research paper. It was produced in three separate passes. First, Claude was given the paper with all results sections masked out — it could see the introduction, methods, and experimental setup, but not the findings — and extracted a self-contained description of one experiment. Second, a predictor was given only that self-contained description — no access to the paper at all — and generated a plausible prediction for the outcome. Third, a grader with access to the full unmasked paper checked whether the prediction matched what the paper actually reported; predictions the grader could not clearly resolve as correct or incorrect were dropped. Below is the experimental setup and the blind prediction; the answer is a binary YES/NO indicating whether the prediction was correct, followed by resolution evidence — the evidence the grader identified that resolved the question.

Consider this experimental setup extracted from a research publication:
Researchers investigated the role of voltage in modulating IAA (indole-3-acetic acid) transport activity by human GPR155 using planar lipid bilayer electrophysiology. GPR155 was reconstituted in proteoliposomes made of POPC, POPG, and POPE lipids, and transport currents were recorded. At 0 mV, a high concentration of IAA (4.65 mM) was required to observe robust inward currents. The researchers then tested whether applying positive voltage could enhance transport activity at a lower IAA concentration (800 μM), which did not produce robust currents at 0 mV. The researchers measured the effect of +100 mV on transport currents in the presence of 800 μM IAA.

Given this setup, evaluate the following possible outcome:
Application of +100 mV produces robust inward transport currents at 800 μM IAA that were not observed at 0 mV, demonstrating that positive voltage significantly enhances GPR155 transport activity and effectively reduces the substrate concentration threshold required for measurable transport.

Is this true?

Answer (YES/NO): NO